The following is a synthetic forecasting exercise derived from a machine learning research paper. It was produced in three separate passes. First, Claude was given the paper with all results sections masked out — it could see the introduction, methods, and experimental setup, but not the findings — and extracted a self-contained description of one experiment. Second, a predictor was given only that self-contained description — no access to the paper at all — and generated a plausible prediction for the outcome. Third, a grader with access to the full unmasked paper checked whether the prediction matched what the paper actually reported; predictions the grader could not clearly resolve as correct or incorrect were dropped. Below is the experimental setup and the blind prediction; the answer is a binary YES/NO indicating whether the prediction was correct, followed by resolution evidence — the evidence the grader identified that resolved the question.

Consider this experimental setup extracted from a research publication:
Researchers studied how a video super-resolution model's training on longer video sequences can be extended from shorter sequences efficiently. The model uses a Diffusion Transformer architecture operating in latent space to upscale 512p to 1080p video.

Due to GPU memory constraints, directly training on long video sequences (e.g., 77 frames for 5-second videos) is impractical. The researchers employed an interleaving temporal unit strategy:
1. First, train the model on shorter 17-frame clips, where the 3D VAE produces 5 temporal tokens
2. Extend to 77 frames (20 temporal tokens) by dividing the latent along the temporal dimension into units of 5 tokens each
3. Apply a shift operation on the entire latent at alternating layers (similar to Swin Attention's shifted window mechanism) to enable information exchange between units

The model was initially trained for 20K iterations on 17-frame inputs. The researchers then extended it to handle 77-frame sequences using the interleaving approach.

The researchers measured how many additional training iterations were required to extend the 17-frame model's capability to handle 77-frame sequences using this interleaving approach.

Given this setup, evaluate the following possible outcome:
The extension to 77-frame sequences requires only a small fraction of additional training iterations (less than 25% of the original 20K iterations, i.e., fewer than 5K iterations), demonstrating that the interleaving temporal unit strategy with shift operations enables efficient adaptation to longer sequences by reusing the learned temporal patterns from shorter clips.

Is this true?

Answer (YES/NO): NO